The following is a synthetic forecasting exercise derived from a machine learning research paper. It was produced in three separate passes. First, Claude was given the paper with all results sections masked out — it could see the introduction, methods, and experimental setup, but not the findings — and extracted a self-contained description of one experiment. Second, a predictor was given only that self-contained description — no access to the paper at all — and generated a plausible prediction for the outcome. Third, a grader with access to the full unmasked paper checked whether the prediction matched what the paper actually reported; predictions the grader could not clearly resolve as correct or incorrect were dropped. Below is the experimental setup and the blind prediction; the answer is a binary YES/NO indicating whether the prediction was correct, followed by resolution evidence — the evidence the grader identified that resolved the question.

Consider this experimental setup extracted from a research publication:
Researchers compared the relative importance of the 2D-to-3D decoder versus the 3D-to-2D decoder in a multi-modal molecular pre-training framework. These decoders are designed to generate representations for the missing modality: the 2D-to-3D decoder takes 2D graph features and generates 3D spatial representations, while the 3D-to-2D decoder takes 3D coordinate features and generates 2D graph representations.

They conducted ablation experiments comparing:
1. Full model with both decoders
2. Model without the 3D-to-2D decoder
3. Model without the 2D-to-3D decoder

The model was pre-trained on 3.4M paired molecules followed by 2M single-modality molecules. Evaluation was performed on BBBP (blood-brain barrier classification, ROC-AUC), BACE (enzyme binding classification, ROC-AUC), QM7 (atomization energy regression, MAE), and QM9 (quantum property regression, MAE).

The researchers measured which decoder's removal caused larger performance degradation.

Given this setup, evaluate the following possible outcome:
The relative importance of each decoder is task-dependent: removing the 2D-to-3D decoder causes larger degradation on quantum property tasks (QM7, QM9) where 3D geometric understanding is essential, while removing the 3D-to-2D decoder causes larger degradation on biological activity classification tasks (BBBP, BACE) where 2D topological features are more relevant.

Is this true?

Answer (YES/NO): NO